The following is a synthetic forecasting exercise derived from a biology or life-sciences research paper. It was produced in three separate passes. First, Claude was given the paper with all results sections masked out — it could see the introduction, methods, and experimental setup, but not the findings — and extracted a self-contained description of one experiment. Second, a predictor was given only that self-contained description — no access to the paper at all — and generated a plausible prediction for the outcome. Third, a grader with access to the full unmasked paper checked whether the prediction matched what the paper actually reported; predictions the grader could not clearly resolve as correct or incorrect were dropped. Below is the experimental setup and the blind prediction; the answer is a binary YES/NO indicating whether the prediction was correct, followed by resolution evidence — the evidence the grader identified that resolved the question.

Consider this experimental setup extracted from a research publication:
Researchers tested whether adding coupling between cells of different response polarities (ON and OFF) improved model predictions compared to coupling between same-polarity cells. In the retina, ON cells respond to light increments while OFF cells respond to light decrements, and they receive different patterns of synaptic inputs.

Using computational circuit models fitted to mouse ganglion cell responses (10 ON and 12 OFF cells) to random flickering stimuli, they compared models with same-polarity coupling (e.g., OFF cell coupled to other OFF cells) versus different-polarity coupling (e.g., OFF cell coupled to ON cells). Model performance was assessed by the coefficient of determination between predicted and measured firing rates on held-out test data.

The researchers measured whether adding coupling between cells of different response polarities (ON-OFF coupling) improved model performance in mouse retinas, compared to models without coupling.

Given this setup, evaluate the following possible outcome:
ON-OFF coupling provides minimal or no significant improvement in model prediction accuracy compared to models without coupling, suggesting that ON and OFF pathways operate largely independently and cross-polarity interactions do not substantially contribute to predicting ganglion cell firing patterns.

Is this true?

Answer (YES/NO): YES